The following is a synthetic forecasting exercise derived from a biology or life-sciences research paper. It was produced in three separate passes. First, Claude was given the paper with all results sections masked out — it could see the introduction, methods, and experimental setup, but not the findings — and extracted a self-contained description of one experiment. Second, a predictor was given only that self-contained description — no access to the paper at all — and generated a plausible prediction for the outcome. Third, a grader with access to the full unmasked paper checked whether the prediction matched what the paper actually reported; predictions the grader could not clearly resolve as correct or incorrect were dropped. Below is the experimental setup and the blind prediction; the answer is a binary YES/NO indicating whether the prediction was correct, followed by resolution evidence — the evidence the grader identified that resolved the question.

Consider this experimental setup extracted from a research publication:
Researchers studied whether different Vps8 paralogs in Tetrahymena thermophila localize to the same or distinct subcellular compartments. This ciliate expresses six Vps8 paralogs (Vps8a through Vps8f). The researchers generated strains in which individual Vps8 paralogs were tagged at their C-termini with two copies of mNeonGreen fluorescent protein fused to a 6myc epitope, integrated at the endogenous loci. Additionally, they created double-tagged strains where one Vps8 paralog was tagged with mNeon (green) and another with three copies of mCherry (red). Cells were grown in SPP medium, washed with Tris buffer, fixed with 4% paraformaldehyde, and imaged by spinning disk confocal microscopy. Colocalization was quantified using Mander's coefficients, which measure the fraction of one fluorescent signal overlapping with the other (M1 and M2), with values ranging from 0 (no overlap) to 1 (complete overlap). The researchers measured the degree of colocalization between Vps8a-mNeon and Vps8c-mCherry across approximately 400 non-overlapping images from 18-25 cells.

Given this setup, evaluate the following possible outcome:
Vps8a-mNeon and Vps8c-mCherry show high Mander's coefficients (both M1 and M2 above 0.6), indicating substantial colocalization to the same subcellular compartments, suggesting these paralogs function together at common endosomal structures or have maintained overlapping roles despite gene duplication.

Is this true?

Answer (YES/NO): NO